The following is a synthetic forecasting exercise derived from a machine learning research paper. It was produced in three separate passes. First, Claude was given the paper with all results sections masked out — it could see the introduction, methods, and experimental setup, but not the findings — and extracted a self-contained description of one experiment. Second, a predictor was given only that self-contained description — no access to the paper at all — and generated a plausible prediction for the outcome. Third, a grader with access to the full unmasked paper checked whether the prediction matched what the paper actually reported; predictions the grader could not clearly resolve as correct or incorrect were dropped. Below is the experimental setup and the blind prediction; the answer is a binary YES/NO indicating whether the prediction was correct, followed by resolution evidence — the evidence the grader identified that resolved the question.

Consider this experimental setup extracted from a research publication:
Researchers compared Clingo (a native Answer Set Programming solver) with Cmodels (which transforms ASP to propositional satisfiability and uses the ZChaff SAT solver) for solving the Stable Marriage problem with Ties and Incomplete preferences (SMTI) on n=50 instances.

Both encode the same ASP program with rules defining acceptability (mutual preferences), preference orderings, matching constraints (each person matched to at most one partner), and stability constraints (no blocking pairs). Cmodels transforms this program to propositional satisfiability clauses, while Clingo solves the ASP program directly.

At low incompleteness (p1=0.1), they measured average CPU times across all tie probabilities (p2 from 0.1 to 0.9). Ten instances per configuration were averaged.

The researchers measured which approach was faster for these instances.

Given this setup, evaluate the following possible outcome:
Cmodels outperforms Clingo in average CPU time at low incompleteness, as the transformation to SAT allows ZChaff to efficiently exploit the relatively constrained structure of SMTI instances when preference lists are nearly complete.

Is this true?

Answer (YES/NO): NO